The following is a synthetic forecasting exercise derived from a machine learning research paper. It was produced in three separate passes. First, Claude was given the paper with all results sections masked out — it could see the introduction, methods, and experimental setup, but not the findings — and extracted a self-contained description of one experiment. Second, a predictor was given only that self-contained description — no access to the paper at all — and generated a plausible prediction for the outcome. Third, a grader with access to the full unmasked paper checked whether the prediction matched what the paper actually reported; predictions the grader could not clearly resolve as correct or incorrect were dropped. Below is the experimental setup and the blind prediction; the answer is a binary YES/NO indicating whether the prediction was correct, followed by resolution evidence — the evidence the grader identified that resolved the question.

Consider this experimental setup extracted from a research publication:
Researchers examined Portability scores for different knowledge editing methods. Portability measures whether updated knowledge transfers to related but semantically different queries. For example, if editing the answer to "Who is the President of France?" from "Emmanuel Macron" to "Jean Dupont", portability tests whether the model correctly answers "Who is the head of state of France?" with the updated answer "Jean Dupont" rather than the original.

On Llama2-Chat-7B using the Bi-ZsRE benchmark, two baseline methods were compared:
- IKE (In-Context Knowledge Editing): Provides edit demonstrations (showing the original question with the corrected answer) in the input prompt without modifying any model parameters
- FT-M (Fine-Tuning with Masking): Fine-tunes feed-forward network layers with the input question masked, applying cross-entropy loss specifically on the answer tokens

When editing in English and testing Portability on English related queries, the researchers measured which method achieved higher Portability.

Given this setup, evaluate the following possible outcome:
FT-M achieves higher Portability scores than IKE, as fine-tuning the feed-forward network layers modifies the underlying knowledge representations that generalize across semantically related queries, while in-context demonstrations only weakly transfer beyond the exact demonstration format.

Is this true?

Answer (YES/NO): NO